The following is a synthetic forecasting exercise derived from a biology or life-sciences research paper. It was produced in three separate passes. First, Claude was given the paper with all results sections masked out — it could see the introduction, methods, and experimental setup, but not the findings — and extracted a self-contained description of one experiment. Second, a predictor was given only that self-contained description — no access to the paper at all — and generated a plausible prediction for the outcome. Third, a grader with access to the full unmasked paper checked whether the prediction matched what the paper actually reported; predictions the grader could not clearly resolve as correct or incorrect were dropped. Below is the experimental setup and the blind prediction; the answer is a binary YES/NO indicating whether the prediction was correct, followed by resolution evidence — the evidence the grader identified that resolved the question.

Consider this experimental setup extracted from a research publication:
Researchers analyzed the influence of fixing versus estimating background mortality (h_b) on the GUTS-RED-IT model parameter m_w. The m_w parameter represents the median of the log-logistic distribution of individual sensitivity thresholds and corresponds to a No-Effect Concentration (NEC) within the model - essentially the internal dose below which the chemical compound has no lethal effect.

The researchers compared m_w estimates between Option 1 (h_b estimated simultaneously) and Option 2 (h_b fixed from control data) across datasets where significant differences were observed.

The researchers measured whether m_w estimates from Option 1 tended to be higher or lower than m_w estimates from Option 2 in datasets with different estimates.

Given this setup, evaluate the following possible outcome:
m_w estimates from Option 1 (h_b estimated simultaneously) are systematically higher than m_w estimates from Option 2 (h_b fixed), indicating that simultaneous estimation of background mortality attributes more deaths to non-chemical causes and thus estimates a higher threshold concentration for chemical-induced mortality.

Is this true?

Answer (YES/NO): YES